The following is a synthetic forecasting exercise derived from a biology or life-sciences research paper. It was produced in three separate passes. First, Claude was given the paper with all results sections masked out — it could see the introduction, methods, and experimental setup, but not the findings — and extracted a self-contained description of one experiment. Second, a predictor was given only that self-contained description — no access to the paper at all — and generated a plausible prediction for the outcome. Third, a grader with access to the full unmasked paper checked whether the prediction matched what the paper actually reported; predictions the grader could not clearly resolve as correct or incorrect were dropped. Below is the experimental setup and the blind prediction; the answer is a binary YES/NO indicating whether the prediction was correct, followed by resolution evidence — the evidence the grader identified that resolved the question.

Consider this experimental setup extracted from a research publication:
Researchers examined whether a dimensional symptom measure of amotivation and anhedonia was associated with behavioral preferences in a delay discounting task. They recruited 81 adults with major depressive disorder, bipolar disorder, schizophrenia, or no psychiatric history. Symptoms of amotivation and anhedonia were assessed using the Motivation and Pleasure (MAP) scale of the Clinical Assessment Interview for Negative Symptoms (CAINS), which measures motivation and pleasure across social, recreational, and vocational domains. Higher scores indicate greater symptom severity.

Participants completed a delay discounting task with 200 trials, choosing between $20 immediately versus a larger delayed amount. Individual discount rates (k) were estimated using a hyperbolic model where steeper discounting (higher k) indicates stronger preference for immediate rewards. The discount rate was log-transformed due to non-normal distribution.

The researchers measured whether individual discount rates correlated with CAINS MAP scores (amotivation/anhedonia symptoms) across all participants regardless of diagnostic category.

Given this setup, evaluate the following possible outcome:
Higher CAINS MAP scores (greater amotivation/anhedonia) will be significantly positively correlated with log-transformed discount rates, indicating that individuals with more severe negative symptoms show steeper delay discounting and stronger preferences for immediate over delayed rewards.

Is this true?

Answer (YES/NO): NO